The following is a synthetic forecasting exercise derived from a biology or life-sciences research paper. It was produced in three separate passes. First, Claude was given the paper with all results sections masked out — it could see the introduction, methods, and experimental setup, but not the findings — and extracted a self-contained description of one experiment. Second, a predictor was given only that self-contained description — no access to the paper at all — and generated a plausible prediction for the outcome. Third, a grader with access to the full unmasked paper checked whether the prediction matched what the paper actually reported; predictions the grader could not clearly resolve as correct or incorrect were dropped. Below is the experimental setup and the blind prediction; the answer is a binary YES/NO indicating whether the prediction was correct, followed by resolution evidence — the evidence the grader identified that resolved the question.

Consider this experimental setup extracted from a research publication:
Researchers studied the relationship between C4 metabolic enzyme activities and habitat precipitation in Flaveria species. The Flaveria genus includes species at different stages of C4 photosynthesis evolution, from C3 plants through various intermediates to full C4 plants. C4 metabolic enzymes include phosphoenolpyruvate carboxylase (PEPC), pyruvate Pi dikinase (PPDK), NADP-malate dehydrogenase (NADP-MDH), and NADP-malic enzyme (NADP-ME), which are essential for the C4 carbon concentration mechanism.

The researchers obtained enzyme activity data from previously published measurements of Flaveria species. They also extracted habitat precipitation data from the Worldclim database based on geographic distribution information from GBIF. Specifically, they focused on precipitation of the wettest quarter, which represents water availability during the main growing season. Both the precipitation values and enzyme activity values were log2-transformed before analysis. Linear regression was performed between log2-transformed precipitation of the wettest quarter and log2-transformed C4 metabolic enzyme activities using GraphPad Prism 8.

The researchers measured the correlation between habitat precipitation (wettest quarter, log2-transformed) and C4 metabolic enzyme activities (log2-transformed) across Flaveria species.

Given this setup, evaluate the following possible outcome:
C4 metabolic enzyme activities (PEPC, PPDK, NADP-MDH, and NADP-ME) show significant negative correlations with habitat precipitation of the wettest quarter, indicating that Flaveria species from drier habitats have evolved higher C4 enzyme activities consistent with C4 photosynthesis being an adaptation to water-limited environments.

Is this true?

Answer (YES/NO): NO